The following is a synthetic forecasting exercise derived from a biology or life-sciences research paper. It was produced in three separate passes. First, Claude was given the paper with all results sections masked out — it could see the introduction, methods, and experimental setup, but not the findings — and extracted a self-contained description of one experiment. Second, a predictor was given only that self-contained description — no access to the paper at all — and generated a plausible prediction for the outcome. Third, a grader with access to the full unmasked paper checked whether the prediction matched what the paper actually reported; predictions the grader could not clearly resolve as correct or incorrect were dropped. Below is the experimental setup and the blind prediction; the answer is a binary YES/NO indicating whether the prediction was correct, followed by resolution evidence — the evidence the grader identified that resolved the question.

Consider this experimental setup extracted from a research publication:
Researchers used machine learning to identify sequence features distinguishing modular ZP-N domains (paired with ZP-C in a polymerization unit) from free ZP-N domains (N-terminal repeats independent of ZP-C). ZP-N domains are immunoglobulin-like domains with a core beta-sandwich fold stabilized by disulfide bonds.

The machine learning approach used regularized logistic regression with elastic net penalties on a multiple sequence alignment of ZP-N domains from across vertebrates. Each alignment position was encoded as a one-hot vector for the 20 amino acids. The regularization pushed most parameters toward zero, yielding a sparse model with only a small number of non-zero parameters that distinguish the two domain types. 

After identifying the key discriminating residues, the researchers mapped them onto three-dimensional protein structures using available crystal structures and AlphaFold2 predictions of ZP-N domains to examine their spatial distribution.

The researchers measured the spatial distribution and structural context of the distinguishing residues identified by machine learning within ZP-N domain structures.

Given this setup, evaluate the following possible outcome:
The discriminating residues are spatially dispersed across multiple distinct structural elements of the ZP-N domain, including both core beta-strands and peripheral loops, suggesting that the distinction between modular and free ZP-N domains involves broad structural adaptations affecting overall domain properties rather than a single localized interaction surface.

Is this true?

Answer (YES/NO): NO